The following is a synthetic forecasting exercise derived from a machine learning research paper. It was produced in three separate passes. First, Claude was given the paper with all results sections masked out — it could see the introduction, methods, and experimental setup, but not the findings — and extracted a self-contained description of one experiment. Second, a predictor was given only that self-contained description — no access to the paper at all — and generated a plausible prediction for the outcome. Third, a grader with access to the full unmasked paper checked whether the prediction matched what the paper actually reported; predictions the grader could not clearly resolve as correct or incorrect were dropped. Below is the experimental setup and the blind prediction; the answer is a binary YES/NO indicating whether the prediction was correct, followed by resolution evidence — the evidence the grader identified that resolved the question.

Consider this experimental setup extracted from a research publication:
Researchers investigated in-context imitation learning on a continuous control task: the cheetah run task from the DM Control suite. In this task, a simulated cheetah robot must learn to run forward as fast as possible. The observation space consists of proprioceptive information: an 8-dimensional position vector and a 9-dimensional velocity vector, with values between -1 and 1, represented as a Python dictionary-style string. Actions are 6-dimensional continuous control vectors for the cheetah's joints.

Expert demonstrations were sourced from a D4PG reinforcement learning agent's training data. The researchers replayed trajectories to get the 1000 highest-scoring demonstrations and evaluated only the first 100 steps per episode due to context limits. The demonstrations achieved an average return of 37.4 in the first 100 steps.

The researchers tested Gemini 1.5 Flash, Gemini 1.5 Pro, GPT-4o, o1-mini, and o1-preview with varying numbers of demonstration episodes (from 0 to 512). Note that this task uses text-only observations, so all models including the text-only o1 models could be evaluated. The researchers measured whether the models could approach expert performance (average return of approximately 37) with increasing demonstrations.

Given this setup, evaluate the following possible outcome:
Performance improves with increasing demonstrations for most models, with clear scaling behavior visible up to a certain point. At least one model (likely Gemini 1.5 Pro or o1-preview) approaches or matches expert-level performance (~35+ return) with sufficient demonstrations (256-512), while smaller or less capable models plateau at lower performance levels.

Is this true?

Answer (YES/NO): NO